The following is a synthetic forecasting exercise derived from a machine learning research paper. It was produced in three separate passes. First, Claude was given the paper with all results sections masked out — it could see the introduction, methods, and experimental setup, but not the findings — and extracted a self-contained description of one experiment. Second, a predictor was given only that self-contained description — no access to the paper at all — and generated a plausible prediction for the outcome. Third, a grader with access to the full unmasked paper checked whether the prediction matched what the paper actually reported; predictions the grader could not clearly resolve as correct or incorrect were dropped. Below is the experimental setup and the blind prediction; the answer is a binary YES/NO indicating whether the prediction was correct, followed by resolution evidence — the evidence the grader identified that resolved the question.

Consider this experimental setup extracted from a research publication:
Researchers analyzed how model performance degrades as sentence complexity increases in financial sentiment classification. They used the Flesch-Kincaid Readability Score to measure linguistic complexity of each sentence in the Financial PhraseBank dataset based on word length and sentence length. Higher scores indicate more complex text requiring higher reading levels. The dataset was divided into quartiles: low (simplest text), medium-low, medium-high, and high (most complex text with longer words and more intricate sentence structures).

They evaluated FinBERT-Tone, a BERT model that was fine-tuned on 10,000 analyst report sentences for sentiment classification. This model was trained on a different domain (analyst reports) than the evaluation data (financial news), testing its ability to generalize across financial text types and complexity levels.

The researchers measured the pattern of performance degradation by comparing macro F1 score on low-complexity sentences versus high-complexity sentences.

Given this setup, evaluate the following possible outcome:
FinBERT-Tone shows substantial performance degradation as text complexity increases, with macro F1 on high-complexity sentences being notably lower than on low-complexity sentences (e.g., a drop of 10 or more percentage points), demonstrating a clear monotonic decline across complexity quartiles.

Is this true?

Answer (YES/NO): YES